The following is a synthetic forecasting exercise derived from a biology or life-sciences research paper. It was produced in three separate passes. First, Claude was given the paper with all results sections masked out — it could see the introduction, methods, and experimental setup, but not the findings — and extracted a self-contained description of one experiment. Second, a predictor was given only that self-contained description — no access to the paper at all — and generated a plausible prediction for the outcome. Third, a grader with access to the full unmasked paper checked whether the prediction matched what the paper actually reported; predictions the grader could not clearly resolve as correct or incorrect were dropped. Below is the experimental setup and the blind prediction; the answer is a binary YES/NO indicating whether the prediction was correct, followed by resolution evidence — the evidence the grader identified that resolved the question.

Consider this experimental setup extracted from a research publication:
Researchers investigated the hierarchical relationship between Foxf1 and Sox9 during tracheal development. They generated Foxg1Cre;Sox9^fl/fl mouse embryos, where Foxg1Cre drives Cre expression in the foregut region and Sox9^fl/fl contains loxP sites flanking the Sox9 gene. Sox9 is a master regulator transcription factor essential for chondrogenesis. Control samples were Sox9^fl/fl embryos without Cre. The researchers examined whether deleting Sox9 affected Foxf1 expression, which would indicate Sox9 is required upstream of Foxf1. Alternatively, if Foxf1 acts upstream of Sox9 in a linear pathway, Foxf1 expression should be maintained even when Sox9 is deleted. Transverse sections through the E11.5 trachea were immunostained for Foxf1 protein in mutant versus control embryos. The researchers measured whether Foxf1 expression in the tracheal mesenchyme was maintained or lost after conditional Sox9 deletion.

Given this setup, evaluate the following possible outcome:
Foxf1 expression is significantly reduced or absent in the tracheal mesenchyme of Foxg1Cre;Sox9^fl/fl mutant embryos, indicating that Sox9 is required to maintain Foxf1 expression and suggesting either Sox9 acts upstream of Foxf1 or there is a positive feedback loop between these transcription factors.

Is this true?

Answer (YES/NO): NO